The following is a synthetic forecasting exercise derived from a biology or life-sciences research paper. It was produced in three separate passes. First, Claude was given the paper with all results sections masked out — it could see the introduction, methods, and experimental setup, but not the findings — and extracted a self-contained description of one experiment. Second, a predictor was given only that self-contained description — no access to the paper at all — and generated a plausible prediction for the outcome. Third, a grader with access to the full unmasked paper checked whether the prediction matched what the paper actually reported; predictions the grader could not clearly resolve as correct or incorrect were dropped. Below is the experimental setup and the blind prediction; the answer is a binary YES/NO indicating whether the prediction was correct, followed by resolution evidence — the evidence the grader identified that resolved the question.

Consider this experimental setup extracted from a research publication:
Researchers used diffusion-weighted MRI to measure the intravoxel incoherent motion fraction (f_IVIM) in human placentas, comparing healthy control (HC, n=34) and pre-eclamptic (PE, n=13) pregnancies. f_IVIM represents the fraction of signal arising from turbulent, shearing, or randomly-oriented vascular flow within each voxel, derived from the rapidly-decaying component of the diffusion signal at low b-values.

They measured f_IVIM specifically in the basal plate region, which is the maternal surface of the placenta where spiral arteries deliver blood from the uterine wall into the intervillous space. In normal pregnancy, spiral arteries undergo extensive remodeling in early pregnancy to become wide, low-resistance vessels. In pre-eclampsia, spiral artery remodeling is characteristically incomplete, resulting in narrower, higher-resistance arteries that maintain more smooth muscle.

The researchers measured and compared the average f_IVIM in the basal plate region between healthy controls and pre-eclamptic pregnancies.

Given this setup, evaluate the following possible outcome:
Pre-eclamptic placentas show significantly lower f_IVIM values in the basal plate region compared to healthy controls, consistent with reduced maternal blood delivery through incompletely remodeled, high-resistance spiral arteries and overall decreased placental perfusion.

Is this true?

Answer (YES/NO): YES